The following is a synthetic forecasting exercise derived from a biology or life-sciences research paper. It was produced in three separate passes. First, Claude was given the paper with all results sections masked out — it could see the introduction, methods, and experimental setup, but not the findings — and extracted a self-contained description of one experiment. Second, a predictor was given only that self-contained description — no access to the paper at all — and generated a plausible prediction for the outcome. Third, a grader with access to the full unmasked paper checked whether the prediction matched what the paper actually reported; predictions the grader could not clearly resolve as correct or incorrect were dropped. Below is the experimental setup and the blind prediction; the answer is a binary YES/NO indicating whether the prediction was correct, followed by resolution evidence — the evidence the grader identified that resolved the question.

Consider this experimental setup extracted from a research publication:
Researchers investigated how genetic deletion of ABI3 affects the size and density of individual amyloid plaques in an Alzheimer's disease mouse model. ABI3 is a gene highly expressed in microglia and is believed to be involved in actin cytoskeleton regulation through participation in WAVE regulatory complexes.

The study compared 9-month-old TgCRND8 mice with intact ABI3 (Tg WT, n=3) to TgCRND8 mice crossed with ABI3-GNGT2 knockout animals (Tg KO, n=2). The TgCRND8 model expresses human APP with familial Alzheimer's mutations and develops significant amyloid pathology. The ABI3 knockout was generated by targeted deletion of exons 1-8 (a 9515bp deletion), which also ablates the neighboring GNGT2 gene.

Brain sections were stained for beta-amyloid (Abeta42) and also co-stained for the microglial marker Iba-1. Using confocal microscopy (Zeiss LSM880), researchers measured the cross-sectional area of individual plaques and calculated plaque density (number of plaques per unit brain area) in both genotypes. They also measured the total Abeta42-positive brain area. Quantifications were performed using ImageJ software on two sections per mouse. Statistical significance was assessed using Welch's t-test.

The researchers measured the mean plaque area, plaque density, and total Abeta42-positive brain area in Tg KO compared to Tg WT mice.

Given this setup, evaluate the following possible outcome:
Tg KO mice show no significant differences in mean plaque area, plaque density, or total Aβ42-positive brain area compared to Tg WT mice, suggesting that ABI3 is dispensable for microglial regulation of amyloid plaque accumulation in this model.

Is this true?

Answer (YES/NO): NO